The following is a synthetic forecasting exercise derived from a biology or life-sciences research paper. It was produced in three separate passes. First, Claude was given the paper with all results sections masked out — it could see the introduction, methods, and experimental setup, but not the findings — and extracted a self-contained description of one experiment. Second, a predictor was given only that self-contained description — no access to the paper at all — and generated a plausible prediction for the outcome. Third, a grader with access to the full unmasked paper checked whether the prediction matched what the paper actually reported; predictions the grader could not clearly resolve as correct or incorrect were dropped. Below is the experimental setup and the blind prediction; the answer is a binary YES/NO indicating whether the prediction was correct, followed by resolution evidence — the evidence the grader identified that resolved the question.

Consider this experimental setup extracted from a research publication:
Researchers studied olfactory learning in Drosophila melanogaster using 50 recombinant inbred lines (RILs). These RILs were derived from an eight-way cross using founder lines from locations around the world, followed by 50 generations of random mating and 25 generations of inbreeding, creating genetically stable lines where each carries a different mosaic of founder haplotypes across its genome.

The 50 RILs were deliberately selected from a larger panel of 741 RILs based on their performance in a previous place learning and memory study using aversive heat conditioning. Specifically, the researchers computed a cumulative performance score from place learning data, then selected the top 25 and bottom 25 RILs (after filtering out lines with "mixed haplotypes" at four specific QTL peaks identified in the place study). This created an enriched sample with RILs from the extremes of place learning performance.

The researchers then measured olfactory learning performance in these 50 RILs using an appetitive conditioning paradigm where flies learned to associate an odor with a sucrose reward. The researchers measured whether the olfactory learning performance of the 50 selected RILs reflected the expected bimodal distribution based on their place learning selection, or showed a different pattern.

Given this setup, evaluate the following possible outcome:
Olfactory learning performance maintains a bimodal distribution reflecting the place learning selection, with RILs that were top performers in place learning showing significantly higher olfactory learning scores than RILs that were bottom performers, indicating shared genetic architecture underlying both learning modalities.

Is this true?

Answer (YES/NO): NO